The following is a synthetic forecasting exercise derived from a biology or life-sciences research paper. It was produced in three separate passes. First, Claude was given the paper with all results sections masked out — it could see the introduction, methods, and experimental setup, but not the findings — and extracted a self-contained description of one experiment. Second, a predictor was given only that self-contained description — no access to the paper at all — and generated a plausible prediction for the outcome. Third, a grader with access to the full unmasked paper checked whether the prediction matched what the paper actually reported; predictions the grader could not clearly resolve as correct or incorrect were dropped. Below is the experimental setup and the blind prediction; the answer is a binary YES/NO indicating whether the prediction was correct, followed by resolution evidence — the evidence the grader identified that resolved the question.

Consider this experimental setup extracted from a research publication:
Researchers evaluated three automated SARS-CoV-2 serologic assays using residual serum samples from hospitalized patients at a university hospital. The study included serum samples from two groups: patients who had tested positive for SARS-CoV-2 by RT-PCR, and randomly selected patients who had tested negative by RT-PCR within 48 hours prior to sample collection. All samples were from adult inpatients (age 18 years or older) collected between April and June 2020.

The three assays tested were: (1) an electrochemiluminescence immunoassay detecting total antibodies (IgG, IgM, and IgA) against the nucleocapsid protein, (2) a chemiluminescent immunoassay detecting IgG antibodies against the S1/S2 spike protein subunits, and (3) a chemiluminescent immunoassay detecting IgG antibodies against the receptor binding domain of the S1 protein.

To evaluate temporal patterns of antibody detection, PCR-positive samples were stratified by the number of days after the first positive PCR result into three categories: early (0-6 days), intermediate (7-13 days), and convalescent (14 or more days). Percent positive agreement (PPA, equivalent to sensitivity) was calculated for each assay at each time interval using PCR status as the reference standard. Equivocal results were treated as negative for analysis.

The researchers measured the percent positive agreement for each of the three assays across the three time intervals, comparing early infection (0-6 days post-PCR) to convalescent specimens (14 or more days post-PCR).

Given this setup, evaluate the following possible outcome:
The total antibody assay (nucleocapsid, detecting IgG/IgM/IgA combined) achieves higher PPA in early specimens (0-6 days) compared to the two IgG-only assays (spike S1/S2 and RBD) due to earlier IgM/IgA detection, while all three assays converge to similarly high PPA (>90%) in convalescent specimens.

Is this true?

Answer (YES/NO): NO